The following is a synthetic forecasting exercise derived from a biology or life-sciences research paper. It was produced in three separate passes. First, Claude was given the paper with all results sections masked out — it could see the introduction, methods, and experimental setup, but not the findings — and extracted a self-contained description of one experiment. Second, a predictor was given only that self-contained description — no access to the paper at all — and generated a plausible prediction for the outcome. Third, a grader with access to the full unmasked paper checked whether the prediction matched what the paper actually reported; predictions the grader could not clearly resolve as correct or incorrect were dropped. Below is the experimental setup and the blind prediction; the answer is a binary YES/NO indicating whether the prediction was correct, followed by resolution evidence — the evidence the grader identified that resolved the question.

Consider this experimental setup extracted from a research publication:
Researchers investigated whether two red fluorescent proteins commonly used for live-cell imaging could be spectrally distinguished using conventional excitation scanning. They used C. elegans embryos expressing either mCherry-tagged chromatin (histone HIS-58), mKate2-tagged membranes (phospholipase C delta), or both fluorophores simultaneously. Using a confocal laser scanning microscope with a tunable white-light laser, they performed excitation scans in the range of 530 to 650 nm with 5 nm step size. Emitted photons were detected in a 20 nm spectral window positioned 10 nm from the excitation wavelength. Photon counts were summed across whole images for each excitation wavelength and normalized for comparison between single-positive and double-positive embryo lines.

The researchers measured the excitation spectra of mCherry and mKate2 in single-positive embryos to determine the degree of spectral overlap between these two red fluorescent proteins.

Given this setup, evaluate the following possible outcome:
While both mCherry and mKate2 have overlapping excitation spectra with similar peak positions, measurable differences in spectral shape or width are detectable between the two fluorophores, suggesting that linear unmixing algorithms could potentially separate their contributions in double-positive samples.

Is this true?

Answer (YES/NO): NO